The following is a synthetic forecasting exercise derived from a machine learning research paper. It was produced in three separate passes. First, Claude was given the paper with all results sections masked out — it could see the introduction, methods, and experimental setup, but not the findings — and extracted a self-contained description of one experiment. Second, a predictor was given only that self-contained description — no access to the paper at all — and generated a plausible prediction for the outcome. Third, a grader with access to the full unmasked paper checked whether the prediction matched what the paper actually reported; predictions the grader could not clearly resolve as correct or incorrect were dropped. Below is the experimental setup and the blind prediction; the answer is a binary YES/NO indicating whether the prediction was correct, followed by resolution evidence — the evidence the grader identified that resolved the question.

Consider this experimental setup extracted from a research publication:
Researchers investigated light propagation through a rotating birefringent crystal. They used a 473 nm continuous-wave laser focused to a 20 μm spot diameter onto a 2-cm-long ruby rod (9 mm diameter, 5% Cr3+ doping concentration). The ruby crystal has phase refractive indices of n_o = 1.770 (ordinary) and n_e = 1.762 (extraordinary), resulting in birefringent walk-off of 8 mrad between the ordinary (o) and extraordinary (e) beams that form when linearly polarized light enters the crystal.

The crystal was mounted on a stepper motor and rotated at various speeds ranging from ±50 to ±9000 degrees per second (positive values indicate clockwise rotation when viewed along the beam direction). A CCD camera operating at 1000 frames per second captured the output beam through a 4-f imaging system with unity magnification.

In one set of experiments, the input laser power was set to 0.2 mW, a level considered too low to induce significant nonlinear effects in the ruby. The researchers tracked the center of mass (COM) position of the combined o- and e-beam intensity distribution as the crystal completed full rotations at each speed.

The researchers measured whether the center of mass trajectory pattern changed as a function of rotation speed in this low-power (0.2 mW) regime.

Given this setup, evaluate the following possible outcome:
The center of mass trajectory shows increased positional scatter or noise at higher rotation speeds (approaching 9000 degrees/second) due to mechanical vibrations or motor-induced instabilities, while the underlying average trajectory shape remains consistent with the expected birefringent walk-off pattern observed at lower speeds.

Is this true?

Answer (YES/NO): NO